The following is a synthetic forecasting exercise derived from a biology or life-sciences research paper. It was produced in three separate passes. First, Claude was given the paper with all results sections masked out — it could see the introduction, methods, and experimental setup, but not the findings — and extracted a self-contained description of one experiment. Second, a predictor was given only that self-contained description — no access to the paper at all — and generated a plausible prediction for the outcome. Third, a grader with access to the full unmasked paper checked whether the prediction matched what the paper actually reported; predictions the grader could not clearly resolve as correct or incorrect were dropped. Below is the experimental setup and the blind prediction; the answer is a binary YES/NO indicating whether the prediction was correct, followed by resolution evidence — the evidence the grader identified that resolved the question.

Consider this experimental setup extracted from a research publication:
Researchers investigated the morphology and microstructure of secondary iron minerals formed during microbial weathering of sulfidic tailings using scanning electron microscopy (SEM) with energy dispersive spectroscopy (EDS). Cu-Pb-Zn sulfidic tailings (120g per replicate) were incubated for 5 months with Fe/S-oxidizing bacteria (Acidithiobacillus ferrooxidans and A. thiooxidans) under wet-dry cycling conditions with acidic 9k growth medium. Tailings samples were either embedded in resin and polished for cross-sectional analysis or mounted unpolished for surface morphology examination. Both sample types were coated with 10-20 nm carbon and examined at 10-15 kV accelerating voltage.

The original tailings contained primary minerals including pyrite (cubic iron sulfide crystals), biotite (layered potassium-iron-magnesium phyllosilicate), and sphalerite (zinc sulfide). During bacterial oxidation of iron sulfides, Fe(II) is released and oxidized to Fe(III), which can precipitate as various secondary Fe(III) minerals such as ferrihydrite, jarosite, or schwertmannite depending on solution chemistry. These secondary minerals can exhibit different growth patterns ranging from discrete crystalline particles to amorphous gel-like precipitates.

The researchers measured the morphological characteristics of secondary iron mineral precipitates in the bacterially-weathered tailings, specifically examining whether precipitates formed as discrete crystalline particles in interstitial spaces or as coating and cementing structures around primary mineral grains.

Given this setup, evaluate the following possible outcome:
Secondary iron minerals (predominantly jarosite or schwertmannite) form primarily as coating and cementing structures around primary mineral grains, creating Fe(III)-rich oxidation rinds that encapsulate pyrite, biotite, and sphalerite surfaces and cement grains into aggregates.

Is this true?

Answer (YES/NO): YES